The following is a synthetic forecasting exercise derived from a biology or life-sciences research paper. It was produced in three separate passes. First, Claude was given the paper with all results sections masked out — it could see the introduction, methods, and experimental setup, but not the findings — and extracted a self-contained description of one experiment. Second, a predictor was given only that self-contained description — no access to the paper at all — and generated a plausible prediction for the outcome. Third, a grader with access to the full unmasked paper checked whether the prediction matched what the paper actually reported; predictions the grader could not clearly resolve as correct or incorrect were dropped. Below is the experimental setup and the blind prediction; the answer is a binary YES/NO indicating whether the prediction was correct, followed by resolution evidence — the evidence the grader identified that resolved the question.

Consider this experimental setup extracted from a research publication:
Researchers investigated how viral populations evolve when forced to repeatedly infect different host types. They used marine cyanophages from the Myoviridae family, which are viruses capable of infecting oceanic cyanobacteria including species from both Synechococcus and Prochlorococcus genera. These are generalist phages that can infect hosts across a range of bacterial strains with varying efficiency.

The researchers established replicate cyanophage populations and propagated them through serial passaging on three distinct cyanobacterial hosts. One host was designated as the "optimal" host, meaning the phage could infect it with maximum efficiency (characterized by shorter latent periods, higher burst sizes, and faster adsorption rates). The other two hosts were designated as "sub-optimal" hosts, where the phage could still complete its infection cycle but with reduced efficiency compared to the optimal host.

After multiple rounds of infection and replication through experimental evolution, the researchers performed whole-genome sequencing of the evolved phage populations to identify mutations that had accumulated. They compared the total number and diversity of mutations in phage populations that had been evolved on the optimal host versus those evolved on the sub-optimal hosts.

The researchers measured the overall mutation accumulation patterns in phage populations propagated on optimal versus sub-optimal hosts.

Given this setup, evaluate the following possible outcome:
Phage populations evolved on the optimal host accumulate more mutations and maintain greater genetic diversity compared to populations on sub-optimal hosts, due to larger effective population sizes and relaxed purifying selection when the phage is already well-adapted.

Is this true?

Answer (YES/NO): NO